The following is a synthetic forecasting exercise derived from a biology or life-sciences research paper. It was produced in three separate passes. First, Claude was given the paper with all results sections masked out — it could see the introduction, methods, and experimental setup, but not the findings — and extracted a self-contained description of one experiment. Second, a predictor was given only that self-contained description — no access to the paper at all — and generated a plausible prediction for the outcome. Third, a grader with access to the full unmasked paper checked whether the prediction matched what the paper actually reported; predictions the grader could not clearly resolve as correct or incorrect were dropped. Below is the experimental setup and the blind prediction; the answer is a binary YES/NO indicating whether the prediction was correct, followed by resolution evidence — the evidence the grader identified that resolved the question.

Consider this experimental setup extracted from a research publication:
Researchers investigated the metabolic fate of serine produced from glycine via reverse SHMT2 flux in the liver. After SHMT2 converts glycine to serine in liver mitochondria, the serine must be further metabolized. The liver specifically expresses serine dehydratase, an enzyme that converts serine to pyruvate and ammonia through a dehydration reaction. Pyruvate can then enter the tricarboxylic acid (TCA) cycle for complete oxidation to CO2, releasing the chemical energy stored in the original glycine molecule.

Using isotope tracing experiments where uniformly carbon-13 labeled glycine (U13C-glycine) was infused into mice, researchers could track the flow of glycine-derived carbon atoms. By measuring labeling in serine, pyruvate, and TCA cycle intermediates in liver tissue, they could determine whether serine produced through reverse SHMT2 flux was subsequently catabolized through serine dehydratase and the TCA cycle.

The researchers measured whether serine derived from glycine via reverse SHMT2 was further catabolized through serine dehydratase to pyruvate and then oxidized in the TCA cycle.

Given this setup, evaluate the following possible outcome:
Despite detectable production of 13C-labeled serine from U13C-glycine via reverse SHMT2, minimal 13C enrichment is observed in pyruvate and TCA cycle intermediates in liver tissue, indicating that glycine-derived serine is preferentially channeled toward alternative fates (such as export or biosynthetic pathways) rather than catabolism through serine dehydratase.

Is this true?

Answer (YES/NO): NO